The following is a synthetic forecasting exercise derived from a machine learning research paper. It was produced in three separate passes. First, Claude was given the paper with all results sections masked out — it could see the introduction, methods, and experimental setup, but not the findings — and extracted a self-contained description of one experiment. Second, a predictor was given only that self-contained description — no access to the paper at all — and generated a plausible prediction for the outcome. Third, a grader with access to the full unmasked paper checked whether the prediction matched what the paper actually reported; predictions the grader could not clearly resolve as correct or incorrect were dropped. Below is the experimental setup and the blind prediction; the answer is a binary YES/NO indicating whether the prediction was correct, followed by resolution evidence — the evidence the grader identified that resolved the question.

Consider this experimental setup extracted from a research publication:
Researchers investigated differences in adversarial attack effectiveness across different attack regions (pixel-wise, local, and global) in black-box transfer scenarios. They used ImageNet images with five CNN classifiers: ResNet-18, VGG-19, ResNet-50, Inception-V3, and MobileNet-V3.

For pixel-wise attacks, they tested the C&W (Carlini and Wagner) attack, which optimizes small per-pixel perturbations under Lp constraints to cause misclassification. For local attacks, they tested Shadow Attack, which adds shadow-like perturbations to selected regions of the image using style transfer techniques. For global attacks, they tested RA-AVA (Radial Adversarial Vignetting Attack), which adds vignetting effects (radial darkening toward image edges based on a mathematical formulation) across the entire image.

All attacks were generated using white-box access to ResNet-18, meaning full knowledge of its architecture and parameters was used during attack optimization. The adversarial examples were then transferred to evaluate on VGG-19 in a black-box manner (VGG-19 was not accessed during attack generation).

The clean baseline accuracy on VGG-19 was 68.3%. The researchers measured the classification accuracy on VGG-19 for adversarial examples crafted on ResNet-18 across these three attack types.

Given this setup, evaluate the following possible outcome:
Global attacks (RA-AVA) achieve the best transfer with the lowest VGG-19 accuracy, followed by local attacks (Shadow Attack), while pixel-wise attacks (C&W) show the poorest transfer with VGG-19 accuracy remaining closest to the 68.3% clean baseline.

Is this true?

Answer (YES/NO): NO